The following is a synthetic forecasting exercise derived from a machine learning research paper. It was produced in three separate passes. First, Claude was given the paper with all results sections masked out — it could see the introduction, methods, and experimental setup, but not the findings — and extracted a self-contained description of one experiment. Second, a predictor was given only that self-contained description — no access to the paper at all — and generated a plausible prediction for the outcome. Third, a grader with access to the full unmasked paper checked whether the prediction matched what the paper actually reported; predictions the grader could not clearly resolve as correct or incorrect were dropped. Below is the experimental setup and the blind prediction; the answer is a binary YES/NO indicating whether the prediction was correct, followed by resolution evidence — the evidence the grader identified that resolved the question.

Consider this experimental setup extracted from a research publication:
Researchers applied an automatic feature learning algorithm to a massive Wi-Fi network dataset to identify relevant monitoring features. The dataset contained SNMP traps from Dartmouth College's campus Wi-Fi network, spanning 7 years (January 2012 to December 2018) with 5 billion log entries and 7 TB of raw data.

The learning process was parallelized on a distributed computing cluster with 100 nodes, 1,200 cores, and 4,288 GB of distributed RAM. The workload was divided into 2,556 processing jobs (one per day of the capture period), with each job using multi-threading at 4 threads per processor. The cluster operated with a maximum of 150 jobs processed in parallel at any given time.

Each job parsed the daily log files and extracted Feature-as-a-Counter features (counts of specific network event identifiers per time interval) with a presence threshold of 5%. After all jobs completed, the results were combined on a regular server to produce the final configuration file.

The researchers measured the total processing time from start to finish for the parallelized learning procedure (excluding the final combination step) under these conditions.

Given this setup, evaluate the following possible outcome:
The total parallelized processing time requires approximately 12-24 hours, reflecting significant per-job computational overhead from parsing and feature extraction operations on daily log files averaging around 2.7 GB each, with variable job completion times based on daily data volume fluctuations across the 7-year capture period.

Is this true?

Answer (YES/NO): YES